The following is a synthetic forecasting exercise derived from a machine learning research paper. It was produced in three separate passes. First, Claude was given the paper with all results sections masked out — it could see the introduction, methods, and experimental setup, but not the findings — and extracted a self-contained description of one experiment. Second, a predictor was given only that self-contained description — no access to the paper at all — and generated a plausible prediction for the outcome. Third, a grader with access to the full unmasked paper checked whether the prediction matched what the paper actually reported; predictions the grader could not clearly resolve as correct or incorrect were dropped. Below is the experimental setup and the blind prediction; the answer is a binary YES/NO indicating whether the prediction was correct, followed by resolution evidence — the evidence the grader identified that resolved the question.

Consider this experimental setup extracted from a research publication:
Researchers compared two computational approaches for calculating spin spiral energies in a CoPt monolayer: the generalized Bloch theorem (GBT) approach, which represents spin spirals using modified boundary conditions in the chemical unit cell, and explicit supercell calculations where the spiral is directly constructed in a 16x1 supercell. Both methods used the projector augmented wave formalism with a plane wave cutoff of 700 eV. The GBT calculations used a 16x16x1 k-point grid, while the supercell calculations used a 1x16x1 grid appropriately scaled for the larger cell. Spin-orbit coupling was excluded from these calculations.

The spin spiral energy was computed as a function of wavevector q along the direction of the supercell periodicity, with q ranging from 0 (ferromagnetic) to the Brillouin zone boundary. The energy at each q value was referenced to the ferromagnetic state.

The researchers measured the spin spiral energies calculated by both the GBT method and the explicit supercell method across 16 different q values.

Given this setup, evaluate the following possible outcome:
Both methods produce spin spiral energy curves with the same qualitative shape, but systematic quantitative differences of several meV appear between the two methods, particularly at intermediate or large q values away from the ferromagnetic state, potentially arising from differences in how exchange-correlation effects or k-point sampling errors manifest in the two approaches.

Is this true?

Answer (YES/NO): NO